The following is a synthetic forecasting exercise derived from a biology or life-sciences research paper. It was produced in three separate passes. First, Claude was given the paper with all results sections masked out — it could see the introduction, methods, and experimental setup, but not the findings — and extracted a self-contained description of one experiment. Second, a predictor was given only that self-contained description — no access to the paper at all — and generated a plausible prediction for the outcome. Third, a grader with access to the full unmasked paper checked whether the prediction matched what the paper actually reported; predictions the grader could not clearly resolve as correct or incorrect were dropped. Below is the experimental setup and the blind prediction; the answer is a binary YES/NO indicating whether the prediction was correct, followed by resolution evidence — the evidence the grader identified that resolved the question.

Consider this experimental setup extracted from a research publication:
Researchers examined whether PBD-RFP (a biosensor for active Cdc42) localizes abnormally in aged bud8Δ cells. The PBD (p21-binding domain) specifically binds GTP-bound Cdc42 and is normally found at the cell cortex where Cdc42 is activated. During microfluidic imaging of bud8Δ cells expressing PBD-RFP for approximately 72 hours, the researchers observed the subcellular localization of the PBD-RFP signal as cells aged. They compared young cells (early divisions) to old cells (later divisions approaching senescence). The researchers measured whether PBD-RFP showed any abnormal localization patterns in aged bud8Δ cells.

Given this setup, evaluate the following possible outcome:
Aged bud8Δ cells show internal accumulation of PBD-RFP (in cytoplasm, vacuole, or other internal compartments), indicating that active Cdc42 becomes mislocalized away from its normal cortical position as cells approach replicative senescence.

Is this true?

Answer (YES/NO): YES